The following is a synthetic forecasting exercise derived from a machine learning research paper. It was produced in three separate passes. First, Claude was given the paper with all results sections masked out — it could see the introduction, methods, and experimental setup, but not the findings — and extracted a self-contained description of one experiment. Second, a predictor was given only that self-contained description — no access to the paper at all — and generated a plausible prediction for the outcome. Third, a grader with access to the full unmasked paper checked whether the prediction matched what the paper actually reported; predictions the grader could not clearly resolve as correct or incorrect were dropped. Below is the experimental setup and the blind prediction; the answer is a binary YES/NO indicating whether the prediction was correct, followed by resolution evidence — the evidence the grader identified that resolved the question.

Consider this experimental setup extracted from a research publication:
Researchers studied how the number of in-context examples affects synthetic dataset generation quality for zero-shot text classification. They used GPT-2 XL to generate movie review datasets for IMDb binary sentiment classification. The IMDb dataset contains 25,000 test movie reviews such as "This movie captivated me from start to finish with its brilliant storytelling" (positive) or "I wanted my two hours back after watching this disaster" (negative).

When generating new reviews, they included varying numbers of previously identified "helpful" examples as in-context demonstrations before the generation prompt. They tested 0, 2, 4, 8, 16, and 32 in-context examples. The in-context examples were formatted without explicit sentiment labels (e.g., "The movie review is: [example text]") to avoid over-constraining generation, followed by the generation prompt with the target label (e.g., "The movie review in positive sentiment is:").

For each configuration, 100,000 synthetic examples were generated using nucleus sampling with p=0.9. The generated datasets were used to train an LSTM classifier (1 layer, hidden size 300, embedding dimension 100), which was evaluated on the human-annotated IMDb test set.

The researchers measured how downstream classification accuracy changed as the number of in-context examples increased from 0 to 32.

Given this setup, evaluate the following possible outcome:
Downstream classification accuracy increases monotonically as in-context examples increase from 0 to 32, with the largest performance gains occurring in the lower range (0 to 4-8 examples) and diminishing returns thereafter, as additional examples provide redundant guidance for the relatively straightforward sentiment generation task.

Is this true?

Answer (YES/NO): NO